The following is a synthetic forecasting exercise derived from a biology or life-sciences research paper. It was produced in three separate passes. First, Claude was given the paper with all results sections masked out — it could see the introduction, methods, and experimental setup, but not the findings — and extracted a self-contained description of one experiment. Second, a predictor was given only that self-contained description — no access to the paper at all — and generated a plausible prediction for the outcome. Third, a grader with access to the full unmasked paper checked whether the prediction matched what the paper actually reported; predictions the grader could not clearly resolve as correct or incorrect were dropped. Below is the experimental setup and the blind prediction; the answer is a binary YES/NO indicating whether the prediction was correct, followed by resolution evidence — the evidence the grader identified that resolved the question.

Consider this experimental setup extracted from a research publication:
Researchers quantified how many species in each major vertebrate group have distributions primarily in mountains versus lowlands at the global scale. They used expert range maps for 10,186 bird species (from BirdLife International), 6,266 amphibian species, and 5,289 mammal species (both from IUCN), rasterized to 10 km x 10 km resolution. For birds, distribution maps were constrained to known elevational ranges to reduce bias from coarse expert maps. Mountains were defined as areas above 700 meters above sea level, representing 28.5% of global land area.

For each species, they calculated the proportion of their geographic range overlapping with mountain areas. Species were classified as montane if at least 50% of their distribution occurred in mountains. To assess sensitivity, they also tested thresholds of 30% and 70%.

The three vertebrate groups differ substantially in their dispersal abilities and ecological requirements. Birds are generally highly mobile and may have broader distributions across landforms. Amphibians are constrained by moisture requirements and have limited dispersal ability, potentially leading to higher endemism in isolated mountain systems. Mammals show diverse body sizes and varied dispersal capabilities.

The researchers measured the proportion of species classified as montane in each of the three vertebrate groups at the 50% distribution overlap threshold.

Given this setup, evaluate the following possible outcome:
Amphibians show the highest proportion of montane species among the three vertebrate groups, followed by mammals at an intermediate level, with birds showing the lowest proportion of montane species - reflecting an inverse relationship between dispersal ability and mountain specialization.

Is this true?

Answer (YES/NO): YES